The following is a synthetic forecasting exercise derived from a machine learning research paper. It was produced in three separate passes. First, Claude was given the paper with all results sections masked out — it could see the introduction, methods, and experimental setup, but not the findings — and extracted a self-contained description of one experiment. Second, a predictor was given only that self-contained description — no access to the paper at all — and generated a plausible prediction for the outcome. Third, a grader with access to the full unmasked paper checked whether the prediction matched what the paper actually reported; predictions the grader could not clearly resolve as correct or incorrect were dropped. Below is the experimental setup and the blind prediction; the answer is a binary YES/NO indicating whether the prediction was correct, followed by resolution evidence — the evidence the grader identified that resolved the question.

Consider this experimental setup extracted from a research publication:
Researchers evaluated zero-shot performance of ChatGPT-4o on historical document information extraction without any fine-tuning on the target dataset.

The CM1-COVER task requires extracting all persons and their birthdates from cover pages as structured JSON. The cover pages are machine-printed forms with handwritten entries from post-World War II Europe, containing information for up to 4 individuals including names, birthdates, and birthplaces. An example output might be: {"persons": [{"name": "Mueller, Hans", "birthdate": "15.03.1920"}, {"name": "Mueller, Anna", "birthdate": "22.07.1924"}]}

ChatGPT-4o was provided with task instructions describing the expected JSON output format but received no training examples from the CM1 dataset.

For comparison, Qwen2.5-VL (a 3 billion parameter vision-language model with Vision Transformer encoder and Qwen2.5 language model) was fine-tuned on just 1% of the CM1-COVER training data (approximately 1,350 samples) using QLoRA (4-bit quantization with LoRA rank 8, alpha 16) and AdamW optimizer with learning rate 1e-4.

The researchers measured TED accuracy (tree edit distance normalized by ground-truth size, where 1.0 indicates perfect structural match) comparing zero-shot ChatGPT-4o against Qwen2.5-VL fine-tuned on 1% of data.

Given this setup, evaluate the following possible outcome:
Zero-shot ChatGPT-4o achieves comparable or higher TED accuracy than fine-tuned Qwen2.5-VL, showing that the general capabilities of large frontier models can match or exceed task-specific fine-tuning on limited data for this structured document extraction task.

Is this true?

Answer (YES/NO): NO